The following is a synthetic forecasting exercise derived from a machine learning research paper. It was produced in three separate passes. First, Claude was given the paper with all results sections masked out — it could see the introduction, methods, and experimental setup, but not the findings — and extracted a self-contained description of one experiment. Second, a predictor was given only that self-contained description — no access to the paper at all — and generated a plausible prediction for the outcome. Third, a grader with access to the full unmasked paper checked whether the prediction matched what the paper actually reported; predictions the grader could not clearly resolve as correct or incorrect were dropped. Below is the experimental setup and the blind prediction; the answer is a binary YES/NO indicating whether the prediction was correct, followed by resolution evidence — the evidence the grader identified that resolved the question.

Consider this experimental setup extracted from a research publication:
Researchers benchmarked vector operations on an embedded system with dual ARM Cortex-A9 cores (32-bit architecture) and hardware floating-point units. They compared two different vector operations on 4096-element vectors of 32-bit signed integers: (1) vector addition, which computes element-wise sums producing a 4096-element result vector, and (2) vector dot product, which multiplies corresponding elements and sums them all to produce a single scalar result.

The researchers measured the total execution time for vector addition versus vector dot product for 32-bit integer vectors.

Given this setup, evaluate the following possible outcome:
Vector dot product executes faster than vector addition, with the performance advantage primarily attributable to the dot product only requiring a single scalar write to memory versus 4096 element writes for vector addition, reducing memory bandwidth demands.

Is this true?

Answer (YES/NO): YES